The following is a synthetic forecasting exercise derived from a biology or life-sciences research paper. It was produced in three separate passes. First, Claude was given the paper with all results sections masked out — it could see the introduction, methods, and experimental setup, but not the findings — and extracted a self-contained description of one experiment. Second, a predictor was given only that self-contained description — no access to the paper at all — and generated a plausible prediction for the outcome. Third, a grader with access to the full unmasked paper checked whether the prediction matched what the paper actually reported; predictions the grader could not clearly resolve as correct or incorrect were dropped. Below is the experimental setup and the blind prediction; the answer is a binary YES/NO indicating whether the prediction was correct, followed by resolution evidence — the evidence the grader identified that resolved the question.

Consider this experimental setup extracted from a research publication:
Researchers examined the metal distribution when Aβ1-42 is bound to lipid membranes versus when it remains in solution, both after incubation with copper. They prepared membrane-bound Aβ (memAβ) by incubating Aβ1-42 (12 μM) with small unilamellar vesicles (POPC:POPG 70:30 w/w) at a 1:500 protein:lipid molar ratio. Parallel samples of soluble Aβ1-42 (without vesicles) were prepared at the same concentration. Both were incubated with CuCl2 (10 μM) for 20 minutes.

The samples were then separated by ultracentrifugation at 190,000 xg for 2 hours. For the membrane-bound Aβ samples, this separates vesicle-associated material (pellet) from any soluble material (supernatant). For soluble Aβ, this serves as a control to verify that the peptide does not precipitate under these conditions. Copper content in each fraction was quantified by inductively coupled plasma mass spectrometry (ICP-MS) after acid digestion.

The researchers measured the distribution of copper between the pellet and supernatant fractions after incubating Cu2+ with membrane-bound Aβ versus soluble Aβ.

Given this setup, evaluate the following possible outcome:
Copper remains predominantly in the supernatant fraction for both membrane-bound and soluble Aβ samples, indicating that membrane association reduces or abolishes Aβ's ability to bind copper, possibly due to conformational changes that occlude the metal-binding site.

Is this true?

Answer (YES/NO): NO